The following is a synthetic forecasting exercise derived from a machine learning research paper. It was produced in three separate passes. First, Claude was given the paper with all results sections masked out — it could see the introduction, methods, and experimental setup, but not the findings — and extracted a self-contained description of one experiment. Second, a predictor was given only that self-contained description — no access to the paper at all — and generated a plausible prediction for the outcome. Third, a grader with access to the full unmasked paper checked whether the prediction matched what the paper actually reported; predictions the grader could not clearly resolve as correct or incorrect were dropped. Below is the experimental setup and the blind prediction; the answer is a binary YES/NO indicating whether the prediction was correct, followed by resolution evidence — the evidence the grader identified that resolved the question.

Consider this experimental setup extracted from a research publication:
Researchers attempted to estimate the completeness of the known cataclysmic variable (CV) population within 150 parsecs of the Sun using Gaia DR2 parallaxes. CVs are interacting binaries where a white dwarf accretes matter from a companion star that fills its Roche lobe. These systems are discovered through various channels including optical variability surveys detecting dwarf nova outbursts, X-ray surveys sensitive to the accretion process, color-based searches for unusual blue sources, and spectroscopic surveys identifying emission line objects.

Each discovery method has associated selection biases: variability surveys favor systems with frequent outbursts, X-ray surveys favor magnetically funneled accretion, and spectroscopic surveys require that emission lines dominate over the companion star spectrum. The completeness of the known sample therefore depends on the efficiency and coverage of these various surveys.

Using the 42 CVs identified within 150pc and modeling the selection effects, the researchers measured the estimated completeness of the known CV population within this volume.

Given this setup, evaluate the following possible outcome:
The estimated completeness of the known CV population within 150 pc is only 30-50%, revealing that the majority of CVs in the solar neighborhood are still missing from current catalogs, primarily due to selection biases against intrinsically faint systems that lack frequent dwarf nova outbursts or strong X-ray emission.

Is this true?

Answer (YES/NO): NO